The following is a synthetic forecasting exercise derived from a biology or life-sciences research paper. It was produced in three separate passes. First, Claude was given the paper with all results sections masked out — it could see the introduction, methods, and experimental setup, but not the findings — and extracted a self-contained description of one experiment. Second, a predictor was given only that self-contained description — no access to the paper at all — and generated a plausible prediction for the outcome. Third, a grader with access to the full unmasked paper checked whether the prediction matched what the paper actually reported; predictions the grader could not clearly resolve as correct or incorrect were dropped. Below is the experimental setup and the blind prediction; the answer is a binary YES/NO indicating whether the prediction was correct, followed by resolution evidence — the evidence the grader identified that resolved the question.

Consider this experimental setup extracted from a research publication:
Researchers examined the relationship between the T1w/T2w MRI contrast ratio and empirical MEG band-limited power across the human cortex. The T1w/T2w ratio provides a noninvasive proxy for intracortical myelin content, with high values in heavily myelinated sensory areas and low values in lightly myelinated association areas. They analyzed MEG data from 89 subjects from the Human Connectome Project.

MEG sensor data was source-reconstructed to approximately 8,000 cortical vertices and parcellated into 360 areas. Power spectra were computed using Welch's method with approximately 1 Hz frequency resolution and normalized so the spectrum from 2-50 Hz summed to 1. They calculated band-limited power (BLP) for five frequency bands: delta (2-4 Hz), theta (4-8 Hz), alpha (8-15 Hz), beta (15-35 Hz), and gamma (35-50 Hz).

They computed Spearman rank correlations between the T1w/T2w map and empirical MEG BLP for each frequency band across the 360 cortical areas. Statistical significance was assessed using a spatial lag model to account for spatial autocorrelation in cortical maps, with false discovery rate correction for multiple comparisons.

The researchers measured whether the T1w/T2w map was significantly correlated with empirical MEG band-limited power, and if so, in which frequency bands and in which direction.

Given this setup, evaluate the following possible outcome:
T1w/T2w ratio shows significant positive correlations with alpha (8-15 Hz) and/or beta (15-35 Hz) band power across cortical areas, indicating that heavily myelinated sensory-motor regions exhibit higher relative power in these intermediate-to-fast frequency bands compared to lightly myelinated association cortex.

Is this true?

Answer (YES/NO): YES